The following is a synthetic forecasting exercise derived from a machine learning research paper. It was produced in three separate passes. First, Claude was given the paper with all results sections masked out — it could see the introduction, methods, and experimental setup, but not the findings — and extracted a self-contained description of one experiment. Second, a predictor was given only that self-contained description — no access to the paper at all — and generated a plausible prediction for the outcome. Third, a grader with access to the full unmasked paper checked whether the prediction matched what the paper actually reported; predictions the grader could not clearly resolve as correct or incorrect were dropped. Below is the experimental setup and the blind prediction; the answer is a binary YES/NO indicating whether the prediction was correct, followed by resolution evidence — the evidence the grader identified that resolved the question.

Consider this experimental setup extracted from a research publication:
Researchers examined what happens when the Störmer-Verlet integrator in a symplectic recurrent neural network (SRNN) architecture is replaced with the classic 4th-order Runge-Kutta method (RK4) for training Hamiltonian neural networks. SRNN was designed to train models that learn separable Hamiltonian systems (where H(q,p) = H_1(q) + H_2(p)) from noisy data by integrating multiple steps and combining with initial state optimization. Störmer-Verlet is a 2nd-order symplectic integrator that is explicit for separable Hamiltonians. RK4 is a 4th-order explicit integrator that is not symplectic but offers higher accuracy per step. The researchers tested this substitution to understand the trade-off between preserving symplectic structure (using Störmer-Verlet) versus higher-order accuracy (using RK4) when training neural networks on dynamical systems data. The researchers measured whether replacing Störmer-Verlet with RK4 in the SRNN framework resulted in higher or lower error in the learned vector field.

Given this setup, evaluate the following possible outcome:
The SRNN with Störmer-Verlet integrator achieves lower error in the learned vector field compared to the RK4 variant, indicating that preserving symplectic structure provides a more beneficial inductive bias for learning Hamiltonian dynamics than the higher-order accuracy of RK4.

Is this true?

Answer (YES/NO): NO